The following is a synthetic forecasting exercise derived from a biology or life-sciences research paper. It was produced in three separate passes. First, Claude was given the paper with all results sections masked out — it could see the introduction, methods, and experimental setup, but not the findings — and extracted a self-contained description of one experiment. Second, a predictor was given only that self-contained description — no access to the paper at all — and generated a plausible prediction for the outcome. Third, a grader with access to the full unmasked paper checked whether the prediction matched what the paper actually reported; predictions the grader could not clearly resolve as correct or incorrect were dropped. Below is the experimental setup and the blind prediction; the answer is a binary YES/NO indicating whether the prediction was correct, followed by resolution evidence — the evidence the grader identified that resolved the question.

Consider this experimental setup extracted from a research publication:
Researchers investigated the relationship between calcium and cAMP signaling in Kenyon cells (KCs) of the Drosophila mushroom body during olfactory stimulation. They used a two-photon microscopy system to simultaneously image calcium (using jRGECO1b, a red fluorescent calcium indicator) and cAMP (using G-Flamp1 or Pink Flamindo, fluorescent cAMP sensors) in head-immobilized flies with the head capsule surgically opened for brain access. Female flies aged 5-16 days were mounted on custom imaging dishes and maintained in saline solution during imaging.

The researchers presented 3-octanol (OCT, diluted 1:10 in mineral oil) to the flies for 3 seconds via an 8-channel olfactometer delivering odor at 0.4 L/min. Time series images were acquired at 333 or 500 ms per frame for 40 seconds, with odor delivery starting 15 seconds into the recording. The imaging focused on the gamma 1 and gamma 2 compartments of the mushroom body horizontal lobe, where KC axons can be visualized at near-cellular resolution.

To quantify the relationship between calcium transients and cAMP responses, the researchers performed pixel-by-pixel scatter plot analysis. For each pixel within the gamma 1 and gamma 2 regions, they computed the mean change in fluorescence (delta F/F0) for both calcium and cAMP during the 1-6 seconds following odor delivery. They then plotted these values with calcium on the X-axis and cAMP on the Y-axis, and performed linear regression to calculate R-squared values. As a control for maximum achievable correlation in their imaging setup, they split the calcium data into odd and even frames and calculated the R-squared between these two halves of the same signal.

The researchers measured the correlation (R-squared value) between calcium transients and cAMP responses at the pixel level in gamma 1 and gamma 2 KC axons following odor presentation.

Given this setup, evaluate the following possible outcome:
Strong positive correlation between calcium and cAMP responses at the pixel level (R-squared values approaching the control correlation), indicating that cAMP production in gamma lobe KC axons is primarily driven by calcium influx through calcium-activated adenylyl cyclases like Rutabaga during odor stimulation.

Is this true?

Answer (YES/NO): NO